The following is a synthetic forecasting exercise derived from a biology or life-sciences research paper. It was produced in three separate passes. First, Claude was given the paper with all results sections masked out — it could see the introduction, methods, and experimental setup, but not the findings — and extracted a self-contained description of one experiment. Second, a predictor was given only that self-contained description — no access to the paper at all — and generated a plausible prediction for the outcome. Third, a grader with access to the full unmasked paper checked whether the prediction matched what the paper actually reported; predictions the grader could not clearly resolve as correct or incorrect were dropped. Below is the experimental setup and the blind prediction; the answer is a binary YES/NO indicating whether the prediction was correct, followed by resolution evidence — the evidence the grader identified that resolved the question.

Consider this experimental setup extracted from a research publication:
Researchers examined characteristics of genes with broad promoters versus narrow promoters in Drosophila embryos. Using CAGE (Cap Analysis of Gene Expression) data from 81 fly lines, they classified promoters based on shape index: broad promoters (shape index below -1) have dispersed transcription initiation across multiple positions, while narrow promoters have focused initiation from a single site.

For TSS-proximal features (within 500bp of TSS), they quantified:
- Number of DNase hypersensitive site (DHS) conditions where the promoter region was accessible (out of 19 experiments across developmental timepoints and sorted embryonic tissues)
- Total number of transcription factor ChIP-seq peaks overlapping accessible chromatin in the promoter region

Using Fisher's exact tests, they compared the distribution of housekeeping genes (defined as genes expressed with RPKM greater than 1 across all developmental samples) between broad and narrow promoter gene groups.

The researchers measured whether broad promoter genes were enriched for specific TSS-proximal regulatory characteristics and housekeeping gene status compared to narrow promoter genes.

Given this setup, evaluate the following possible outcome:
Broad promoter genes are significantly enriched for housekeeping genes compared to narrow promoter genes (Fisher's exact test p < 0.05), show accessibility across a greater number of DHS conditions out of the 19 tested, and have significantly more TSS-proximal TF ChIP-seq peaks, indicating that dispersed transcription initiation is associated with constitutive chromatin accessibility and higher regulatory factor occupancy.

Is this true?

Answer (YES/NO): YES